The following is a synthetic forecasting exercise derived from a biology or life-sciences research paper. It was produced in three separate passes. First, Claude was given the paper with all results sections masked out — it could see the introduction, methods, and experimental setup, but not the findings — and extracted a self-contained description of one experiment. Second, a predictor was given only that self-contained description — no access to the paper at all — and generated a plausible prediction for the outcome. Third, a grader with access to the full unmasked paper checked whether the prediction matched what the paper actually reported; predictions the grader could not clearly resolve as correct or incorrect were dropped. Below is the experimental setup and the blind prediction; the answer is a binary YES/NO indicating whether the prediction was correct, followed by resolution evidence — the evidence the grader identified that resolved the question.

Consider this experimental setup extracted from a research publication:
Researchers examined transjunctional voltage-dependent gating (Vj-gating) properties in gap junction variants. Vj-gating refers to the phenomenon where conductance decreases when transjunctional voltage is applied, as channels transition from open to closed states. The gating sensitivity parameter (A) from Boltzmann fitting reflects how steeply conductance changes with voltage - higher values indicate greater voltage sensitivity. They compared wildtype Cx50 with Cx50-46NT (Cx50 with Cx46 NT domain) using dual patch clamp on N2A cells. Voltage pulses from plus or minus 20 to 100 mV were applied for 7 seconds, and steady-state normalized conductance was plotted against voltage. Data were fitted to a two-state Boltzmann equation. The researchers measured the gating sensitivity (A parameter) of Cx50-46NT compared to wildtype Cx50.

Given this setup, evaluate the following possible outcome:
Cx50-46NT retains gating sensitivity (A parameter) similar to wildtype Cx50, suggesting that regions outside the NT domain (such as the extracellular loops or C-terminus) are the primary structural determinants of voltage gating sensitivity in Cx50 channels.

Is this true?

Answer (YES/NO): NO